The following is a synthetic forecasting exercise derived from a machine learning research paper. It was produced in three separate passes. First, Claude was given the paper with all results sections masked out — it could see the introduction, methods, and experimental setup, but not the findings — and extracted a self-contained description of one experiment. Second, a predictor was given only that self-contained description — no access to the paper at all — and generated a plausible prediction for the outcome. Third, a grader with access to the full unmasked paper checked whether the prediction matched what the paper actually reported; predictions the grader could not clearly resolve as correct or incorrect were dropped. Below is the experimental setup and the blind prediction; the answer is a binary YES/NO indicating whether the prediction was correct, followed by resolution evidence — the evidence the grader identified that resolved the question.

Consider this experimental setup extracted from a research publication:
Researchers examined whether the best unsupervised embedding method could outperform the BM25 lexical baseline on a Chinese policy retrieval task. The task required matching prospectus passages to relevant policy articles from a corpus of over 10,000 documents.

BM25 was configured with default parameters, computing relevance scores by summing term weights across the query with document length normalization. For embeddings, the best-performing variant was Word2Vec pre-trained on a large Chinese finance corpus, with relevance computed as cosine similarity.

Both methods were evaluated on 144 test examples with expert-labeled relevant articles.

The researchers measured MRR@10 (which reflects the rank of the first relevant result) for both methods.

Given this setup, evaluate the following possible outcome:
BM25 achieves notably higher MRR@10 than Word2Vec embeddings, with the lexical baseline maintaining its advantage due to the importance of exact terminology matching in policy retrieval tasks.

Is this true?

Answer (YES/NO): YES